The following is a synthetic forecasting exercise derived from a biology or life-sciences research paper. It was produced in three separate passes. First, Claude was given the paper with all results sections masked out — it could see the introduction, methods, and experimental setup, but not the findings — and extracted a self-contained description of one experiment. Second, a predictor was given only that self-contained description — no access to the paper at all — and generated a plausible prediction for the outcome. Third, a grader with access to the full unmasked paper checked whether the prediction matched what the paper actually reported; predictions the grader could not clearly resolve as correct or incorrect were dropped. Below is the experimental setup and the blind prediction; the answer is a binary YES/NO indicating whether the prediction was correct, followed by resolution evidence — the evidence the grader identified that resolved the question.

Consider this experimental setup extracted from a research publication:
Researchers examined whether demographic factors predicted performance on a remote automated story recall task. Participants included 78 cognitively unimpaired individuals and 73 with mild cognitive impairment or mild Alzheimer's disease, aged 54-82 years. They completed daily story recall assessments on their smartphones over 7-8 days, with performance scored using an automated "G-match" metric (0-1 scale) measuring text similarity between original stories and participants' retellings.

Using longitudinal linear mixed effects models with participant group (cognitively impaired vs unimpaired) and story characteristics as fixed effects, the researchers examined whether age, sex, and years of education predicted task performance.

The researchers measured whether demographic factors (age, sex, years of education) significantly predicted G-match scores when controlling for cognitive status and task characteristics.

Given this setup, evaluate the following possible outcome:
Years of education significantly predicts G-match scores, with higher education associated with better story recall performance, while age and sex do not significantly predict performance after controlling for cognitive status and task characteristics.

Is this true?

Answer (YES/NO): NO